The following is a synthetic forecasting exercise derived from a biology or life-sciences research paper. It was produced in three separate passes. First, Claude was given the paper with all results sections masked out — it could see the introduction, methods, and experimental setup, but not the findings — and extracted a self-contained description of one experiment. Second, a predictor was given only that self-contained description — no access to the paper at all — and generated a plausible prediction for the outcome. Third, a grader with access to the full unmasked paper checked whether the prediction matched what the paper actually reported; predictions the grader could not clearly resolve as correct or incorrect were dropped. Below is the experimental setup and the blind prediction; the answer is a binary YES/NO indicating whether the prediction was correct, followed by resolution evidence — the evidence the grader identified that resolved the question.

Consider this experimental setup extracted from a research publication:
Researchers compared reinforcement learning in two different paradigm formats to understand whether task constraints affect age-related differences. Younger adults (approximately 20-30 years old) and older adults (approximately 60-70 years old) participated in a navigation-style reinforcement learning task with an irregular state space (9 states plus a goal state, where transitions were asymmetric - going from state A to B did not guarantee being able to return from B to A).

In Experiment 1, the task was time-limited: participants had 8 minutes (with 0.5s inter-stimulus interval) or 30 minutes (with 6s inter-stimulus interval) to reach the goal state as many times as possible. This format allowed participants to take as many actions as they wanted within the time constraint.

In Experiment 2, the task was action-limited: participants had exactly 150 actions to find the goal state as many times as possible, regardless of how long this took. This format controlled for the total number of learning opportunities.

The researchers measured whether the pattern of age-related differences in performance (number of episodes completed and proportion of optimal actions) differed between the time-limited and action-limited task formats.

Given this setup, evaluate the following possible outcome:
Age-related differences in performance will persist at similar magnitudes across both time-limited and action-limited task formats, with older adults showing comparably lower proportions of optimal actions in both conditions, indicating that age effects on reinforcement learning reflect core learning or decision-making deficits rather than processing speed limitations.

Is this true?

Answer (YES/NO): NO